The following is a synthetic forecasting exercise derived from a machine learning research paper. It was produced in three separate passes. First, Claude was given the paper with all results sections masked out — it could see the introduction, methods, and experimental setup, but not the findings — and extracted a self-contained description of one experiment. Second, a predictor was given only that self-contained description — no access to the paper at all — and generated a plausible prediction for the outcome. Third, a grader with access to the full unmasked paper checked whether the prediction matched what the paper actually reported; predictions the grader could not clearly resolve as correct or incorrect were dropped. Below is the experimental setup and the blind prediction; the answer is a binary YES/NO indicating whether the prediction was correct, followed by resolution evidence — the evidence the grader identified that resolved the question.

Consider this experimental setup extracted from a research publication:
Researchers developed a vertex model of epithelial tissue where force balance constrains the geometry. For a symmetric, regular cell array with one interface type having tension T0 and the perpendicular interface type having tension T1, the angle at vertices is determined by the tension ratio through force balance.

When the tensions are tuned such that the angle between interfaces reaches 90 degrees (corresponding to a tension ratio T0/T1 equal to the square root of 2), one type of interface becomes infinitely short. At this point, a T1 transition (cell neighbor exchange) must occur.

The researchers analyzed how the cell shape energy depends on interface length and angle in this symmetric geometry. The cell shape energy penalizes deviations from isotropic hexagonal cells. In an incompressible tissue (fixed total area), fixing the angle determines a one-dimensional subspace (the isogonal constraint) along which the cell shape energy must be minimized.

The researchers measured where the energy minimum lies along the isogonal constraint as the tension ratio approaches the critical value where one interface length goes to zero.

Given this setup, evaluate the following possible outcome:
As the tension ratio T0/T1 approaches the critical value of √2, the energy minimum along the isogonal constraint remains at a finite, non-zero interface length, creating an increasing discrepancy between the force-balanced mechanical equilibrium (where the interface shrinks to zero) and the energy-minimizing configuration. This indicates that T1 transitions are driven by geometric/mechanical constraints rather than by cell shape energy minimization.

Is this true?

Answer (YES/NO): NO